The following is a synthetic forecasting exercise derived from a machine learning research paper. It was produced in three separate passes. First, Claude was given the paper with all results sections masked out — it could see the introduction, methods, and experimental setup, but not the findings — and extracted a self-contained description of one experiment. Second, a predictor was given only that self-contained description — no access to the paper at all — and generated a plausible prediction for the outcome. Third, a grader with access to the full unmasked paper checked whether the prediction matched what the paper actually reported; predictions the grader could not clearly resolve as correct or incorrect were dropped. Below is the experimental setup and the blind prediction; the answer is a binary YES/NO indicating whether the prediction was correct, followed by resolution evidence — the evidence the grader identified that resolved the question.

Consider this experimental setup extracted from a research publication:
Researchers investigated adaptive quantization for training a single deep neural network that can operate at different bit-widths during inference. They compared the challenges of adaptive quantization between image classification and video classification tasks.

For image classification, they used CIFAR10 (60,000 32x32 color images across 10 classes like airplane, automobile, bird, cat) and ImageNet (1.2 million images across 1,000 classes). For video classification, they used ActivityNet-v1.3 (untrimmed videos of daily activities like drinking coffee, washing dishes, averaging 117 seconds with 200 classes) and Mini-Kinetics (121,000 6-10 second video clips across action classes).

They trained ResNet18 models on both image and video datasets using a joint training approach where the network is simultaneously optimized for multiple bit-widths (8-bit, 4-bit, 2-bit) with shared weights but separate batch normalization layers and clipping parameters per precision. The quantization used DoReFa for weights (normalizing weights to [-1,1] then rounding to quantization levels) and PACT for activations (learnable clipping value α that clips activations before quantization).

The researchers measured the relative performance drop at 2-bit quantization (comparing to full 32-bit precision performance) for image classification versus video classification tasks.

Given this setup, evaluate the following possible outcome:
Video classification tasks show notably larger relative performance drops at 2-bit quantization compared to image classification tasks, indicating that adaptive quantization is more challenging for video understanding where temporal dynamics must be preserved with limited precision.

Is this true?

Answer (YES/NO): YES